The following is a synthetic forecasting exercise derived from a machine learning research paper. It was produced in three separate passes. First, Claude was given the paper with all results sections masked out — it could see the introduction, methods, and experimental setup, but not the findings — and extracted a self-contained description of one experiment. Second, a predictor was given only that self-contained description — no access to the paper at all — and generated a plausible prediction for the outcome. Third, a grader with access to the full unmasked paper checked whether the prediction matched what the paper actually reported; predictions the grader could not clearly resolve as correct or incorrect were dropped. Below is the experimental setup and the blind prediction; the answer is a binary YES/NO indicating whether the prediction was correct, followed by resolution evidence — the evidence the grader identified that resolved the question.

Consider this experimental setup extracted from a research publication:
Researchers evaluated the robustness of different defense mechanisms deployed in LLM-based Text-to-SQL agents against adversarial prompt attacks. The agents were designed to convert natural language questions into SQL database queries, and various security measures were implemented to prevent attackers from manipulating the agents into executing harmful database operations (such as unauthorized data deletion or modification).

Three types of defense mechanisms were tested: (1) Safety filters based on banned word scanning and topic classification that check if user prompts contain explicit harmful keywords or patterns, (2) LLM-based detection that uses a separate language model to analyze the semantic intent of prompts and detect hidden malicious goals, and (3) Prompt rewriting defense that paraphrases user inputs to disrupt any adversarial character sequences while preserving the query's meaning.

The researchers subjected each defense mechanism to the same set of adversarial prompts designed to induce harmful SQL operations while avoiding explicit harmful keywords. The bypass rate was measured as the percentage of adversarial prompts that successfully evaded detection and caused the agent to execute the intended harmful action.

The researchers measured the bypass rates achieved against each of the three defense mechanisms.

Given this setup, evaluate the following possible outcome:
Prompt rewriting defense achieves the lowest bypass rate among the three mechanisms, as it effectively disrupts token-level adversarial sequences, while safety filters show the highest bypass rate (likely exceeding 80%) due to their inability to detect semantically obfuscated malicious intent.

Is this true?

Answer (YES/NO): NO